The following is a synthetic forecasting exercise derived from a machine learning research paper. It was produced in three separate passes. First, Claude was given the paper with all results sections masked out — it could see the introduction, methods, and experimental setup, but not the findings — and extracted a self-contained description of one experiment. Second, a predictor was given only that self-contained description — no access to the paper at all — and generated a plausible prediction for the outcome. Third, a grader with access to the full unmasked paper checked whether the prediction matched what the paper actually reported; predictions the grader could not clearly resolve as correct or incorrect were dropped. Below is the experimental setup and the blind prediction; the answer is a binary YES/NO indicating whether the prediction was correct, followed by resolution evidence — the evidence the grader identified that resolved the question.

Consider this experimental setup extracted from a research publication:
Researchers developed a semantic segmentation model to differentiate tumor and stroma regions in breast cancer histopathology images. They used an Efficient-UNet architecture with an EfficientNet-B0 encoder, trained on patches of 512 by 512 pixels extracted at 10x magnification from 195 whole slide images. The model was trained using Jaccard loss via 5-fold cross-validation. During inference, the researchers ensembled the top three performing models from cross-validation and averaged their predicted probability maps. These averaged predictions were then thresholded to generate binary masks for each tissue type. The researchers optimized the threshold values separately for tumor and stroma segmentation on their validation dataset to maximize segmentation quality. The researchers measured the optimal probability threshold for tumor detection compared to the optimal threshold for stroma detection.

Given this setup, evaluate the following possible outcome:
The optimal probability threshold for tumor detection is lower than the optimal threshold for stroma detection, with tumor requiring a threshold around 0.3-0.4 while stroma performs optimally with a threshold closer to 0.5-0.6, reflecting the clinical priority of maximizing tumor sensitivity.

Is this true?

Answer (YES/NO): NO